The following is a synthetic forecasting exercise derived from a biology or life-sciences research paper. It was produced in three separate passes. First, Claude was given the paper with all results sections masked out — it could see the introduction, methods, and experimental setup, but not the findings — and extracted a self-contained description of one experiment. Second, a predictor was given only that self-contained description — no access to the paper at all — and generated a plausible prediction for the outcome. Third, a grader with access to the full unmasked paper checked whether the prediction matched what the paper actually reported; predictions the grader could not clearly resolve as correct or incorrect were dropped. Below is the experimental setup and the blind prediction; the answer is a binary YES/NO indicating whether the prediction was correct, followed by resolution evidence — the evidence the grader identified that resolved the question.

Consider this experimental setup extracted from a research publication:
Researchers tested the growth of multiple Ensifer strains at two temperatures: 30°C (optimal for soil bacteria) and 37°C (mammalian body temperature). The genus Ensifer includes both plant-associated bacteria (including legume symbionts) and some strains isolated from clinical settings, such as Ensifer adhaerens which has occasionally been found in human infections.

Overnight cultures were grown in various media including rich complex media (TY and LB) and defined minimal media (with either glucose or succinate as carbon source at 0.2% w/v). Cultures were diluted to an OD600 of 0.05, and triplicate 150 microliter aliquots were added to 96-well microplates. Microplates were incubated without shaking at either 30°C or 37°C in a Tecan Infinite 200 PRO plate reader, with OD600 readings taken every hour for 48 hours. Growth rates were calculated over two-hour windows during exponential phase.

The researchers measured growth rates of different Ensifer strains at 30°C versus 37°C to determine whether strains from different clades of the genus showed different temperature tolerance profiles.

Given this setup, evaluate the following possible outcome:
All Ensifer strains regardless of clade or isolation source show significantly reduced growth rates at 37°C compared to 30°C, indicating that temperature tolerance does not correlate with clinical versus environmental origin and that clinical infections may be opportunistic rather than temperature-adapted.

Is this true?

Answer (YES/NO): NO